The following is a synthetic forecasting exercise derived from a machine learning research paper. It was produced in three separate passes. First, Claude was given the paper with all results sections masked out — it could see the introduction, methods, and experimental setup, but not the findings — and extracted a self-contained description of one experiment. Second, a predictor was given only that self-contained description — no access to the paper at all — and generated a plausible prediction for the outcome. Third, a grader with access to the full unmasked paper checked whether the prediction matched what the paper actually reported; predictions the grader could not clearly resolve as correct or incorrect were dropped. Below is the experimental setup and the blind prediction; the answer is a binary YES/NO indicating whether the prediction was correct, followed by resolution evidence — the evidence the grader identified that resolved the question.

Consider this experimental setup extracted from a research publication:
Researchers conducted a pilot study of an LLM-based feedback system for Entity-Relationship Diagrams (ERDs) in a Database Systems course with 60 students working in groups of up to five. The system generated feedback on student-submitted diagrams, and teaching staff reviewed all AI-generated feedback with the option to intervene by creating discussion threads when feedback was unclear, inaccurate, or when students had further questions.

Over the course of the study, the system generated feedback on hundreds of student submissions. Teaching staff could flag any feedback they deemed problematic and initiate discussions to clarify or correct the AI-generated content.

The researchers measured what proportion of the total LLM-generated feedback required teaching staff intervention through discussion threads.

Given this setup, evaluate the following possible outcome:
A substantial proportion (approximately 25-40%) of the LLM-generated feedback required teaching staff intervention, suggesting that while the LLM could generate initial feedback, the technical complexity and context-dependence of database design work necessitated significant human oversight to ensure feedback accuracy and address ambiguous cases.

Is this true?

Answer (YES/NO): YES